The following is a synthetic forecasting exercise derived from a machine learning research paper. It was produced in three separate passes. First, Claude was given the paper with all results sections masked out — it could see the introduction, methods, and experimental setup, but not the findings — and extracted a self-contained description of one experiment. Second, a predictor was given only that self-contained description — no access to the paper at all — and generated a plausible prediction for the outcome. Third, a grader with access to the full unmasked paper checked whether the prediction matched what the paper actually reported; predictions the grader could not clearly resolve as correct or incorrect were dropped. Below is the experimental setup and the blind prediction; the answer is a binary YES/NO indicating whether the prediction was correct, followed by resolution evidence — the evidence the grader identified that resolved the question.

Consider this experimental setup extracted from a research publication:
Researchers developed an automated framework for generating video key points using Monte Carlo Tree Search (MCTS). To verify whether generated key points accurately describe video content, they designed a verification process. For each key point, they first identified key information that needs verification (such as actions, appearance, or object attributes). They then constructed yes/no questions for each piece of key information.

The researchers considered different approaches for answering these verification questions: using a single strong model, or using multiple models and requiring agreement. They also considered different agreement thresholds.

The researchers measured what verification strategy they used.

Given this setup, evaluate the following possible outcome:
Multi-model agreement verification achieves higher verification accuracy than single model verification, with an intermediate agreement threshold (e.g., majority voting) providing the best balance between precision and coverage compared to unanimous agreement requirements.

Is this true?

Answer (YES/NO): NO